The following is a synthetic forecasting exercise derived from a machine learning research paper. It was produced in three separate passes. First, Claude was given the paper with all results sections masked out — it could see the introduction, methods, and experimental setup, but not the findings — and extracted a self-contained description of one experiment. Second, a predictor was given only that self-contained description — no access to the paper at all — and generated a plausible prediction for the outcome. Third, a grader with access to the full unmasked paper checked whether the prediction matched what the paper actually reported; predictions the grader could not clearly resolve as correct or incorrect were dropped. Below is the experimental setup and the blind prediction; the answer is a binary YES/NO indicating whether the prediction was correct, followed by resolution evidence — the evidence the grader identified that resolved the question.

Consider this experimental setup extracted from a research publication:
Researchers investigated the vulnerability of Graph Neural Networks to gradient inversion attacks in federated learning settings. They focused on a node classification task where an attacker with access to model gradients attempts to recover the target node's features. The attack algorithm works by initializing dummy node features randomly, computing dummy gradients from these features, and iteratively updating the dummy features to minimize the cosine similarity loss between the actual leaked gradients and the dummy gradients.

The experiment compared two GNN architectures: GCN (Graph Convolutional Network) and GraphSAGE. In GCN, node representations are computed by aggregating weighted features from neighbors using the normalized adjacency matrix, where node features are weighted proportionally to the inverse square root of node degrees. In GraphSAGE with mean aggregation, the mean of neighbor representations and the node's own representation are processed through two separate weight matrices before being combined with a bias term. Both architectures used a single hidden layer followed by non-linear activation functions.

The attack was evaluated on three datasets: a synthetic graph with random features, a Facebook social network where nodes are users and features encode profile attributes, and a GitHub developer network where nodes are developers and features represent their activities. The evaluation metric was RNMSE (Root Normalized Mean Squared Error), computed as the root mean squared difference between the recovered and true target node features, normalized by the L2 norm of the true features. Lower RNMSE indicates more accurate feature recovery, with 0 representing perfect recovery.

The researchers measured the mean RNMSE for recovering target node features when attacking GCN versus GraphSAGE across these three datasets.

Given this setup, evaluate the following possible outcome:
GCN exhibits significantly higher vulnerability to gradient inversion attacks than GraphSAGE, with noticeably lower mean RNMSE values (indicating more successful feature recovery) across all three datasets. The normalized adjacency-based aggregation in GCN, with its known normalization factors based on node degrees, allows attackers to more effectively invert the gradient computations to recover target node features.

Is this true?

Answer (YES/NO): NO